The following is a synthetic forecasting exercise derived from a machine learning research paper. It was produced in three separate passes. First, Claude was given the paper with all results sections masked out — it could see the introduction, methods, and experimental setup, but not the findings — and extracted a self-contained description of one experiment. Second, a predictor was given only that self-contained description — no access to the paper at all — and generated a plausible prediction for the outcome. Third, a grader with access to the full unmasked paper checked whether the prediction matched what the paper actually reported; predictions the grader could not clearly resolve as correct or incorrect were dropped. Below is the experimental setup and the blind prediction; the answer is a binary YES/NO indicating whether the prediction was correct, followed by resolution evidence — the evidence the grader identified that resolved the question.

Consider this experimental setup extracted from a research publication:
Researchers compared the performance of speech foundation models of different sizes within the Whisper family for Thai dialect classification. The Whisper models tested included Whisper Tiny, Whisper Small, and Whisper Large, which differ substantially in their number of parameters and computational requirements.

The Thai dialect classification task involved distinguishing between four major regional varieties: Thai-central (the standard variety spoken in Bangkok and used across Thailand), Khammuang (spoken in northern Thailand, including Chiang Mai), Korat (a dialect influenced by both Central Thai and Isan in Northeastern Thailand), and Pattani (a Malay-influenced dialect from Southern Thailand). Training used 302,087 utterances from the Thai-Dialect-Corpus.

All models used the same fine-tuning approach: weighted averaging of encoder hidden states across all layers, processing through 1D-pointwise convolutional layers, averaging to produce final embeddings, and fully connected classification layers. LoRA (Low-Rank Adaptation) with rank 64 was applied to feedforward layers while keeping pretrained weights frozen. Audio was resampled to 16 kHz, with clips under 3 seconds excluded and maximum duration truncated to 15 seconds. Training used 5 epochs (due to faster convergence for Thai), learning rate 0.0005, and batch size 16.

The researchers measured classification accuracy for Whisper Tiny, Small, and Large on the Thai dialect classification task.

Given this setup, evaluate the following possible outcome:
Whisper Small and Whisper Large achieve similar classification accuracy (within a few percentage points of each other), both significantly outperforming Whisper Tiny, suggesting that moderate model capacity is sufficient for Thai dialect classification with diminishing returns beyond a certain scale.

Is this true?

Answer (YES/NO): NO